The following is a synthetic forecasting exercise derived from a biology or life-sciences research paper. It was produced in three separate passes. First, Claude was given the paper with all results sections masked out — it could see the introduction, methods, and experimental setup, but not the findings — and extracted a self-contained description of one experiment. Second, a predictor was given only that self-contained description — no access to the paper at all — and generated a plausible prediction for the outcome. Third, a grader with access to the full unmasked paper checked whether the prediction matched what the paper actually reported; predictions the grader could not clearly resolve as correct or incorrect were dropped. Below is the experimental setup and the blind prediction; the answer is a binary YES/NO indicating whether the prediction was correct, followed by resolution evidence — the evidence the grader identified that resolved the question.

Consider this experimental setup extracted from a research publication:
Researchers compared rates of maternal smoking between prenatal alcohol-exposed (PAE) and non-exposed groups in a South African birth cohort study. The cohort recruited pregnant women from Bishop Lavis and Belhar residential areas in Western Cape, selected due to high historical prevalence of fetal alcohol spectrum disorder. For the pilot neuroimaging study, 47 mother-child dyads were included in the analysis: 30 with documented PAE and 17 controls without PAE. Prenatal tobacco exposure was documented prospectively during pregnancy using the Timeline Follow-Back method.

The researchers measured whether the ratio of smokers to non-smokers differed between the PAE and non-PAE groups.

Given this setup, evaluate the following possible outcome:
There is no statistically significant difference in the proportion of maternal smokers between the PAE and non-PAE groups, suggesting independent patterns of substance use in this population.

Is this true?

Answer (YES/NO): NO